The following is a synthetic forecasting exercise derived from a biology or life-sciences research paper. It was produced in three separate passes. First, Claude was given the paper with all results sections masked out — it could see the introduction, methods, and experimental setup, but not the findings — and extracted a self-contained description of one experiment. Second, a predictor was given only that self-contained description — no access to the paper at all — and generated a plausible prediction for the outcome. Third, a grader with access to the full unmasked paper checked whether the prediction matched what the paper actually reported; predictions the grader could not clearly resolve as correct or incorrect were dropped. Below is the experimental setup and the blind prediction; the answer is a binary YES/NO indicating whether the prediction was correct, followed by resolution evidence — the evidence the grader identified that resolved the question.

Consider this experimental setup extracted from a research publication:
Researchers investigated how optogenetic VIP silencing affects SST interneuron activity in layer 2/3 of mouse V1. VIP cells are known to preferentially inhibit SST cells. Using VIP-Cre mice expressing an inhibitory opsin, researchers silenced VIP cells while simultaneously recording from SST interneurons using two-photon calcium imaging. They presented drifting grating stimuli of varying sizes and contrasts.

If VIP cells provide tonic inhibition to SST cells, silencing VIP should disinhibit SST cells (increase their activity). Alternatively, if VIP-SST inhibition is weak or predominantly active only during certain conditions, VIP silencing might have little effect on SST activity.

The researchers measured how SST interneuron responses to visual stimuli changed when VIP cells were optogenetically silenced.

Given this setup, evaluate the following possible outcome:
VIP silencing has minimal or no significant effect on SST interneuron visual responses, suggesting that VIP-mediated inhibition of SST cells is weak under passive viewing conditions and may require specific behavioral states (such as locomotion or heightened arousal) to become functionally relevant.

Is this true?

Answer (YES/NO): NO